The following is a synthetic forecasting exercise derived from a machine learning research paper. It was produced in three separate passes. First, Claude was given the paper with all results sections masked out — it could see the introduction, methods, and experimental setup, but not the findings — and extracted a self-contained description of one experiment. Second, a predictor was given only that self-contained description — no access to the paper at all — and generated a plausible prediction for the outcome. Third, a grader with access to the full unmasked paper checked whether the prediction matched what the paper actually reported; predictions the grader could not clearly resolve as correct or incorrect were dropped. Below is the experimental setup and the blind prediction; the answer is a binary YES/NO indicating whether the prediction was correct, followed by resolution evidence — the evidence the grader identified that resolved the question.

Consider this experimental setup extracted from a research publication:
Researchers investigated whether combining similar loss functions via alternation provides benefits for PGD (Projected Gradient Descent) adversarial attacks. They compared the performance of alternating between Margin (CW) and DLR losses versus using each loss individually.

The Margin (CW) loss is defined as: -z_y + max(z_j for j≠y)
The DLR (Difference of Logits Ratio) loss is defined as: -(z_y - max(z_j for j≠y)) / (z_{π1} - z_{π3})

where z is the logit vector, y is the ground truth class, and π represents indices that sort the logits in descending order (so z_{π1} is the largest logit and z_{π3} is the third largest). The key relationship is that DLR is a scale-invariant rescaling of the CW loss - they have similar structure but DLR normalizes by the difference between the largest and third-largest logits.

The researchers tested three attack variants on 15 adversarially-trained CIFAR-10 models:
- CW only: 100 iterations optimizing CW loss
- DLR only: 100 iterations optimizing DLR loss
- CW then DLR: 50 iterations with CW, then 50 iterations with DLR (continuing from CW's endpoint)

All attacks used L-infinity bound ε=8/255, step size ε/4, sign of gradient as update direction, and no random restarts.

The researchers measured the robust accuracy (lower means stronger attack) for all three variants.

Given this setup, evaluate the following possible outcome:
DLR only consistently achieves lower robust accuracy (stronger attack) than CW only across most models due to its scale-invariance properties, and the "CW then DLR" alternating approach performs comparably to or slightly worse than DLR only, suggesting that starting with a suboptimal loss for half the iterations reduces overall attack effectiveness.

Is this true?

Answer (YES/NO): NO